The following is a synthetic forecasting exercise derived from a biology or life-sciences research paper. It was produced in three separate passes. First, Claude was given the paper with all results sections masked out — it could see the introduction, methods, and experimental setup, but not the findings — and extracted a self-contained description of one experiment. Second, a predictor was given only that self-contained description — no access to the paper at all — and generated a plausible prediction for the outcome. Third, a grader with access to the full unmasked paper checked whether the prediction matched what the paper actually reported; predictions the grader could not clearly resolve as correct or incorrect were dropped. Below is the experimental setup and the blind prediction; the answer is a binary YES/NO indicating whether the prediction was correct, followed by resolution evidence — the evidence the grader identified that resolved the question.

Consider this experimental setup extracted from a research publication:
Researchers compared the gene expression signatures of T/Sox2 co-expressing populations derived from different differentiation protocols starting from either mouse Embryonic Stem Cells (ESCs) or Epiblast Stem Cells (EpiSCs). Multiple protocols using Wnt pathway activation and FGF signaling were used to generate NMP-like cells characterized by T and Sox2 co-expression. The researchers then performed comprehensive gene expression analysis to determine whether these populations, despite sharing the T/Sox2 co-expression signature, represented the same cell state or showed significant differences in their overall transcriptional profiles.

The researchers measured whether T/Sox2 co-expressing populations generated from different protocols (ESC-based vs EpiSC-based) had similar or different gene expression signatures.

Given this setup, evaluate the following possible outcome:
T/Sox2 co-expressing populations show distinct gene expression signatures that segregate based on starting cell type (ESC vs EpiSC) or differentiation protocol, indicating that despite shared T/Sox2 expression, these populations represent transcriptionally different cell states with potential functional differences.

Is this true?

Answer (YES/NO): YES